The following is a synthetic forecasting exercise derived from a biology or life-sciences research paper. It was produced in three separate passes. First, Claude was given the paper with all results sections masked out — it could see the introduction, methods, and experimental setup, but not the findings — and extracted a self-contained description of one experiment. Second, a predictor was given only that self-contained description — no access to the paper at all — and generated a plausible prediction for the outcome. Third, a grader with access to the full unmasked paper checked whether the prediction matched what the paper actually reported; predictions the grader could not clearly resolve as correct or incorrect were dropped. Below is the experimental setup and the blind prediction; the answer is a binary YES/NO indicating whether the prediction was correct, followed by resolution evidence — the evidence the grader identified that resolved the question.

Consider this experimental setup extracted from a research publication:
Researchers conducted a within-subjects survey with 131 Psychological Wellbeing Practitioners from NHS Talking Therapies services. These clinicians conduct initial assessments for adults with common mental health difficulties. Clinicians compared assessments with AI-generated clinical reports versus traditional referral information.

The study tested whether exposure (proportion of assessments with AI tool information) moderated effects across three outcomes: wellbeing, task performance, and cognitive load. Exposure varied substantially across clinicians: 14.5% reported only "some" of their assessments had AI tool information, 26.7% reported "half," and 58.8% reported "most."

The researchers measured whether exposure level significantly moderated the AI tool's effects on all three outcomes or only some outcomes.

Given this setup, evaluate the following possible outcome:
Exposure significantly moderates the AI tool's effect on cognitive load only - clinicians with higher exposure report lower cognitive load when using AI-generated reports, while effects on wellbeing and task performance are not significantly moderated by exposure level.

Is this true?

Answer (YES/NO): NO